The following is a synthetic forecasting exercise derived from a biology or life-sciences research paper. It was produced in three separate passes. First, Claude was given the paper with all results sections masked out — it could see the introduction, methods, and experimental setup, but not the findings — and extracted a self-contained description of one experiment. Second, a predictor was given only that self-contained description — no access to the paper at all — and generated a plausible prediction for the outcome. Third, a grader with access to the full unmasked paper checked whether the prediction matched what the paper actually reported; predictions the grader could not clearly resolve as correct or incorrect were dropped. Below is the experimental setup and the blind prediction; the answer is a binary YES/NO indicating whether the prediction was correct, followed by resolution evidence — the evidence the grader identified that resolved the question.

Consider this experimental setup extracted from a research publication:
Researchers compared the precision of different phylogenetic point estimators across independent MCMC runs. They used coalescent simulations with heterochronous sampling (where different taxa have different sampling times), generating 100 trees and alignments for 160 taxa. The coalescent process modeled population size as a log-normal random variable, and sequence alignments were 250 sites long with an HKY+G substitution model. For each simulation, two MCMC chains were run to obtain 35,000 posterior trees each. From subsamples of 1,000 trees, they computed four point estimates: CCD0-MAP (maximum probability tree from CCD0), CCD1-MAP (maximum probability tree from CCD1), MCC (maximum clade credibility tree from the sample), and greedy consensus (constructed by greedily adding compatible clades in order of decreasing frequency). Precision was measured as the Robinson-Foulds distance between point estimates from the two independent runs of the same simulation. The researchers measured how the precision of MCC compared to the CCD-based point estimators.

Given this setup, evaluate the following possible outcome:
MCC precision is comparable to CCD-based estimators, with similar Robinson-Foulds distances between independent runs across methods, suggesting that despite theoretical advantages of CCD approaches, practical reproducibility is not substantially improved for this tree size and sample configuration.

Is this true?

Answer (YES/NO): NO